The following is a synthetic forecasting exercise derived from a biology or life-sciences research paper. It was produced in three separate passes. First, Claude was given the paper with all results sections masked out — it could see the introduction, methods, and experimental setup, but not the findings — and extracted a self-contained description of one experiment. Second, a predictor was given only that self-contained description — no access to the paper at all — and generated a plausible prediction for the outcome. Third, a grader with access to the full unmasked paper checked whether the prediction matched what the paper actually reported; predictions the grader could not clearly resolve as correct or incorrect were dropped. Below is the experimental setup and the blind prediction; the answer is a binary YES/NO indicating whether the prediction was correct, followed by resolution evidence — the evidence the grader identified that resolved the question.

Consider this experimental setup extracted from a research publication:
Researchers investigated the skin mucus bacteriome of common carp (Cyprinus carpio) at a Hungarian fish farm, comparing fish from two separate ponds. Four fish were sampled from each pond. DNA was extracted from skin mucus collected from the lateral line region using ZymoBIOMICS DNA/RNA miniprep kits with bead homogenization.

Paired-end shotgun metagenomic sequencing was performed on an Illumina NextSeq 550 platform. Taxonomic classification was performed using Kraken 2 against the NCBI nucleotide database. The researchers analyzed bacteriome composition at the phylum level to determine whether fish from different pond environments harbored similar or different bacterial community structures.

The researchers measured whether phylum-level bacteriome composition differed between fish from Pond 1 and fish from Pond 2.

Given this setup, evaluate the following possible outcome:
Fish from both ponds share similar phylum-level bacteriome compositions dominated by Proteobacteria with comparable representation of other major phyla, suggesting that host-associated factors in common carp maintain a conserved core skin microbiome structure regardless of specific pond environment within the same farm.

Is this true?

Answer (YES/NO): NO